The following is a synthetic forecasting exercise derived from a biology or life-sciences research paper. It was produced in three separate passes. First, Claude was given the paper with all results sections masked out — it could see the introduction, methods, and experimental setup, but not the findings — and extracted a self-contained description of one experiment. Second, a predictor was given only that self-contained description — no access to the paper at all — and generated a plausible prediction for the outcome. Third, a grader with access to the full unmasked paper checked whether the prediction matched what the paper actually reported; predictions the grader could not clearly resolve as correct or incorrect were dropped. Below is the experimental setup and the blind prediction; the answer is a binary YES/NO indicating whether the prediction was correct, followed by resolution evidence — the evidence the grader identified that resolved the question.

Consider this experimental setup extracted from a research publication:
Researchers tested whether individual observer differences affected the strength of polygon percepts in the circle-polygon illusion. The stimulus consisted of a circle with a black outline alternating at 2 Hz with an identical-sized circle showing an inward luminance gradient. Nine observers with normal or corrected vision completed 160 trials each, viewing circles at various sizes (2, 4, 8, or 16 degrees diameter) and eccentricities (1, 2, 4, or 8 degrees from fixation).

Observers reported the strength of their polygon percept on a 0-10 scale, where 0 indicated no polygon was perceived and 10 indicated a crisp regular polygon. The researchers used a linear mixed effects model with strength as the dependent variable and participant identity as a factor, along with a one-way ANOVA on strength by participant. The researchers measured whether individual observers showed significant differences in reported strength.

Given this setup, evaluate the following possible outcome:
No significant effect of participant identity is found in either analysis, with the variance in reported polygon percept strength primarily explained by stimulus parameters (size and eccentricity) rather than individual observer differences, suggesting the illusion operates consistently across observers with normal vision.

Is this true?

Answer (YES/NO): NO